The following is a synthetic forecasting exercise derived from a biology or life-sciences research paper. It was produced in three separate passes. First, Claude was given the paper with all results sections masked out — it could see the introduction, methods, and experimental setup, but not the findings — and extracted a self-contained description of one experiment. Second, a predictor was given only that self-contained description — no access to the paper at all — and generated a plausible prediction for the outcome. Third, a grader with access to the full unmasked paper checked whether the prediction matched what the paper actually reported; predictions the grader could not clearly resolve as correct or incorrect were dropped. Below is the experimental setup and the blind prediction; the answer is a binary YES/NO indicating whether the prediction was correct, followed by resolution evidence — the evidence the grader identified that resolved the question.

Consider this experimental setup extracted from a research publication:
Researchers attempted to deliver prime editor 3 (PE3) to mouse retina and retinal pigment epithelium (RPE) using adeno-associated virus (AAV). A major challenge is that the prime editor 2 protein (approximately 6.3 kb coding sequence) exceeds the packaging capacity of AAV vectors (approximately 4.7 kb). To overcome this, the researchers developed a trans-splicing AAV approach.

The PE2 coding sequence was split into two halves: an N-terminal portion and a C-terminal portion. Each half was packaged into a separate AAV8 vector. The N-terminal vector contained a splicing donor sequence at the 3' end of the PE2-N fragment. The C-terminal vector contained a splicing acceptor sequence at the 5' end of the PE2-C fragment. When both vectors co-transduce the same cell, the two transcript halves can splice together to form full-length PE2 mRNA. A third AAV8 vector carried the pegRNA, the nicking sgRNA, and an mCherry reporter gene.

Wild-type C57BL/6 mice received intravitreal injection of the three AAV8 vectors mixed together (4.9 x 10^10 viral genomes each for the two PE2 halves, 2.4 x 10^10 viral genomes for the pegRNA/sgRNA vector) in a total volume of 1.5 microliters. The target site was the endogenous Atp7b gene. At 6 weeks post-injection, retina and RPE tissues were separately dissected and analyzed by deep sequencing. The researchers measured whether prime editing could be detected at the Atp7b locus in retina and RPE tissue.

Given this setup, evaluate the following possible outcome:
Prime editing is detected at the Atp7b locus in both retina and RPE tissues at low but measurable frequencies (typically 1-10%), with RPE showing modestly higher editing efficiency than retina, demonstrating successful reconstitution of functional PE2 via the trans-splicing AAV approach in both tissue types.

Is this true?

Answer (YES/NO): NO